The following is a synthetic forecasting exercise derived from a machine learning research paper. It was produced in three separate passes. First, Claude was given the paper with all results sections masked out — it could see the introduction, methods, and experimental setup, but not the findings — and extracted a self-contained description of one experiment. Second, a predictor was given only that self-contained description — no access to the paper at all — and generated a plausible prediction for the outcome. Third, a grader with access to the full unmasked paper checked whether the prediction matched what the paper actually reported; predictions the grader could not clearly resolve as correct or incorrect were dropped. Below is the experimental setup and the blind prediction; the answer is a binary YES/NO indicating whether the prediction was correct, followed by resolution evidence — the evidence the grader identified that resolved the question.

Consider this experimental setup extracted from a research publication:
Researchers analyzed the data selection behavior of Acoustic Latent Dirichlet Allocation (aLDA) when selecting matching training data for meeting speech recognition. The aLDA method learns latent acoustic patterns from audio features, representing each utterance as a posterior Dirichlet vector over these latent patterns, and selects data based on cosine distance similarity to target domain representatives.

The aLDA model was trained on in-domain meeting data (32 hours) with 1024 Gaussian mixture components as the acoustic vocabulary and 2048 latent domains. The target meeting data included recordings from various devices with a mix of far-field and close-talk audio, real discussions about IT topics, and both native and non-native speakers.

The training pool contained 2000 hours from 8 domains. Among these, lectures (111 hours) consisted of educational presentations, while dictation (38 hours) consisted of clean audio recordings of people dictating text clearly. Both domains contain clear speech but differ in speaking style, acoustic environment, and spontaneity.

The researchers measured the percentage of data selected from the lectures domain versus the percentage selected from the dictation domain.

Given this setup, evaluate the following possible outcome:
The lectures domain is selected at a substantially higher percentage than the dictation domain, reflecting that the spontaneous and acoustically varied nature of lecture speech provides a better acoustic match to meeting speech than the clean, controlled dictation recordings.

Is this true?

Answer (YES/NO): YES